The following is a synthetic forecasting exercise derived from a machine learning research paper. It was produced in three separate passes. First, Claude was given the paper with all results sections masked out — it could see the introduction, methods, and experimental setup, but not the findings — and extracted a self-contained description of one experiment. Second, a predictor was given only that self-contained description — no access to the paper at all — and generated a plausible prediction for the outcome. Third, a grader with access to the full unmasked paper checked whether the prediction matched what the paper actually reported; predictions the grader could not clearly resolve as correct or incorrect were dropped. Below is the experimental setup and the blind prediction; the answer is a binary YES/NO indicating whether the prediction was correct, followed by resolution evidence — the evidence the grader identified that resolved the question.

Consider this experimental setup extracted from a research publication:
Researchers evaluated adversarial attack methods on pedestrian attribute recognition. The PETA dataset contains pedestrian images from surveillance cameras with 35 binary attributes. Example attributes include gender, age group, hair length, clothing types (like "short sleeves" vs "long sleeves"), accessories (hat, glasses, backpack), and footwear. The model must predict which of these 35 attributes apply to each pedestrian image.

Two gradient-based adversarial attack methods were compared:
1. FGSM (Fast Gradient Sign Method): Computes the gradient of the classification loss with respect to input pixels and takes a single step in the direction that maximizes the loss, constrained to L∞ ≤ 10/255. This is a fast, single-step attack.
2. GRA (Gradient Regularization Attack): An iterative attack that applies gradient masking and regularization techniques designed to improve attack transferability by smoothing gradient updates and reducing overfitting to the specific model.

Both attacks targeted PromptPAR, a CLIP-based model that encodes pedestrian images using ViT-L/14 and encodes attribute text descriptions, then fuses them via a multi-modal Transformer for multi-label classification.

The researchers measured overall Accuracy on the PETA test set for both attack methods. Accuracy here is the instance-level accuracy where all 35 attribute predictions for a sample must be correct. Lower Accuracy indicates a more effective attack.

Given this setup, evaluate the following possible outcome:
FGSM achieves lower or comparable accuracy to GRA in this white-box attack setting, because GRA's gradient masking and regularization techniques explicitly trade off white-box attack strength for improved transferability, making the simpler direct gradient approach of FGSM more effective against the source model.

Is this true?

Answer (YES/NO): NO